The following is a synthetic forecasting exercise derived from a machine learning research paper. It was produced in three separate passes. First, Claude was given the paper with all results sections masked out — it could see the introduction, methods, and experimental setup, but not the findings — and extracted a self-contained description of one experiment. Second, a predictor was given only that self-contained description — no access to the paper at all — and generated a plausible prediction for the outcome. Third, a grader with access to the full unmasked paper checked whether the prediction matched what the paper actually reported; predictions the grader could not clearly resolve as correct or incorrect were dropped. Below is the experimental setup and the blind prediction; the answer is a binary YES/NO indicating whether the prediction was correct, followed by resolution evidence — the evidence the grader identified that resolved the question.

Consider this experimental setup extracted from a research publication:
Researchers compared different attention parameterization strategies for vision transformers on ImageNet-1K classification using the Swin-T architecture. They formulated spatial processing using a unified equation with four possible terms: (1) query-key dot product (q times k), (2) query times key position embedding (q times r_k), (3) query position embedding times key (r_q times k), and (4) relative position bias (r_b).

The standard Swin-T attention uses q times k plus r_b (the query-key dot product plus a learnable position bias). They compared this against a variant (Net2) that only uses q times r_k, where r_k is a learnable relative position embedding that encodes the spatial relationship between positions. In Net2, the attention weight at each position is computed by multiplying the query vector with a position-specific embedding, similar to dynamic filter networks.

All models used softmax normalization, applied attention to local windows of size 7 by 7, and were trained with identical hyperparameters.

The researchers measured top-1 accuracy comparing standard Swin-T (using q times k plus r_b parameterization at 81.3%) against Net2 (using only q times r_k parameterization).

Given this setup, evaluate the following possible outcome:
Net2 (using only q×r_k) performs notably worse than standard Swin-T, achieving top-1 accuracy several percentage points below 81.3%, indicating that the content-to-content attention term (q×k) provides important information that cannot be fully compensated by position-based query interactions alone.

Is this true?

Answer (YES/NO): NO